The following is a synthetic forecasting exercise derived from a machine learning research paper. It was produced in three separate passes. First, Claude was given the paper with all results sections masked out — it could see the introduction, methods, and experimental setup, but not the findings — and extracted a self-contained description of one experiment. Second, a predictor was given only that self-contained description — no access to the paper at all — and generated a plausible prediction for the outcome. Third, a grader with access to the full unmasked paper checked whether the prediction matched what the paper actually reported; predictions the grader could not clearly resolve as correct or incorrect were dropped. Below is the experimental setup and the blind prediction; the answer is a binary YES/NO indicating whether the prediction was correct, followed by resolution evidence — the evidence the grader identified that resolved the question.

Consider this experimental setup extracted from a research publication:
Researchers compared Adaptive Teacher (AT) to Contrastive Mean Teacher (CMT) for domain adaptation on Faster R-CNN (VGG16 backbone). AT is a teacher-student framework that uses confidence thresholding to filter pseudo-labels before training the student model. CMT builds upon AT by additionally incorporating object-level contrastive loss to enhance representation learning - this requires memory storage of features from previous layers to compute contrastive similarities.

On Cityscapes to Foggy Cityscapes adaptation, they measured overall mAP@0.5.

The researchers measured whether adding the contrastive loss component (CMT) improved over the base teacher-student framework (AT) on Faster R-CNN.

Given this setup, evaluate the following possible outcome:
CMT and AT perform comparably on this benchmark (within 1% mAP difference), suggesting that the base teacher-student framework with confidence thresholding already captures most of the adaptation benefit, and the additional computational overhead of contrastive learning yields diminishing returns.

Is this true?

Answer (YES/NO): YES